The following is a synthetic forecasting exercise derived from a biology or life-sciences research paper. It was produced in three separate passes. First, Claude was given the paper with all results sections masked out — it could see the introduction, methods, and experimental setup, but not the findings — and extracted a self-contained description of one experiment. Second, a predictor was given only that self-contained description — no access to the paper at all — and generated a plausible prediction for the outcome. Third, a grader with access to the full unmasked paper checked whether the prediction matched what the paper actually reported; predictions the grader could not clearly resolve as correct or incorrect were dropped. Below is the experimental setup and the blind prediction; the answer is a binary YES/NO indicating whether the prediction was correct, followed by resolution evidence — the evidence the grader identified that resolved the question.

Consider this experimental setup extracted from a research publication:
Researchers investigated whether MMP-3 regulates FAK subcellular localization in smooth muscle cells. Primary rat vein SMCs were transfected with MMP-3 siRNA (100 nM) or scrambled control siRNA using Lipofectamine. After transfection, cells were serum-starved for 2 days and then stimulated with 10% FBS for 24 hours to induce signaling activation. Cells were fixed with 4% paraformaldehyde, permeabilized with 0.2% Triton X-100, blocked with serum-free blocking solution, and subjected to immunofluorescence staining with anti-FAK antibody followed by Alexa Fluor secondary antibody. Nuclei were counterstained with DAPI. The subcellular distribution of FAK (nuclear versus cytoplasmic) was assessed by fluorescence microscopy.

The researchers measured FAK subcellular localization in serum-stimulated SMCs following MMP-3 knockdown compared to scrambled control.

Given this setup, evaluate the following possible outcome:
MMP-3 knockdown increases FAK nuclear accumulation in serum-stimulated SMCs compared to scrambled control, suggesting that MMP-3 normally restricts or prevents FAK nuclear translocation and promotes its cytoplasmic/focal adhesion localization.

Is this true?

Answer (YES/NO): YES